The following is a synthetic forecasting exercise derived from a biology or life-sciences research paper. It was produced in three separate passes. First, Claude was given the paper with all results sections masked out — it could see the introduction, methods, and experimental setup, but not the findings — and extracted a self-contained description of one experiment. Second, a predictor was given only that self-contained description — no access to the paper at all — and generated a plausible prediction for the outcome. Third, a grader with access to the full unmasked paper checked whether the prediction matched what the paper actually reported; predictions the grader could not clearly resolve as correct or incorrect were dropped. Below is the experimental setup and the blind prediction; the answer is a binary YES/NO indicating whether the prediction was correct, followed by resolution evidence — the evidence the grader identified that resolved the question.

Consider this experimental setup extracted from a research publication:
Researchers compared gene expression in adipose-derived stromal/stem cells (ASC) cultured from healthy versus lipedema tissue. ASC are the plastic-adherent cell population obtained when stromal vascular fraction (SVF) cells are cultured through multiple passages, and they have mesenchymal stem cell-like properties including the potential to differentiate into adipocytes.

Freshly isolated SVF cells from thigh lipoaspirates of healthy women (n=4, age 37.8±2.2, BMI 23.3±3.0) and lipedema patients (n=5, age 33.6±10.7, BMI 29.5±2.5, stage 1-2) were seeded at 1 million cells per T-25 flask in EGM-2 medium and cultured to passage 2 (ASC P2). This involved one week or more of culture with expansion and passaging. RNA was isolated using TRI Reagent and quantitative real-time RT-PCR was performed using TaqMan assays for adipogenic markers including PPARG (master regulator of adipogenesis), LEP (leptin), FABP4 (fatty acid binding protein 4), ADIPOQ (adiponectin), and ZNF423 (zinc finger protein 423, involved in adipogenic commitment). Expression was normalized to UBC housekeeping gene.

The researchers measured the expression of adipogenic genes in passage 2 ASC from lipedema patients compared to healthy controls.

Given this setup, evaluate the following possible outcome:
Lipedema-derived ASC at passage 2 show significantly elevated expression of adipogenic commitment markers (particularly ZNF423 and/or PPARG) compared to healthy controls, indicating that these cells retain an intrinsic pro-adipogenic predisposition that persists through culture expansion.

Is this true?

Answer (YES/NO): NO